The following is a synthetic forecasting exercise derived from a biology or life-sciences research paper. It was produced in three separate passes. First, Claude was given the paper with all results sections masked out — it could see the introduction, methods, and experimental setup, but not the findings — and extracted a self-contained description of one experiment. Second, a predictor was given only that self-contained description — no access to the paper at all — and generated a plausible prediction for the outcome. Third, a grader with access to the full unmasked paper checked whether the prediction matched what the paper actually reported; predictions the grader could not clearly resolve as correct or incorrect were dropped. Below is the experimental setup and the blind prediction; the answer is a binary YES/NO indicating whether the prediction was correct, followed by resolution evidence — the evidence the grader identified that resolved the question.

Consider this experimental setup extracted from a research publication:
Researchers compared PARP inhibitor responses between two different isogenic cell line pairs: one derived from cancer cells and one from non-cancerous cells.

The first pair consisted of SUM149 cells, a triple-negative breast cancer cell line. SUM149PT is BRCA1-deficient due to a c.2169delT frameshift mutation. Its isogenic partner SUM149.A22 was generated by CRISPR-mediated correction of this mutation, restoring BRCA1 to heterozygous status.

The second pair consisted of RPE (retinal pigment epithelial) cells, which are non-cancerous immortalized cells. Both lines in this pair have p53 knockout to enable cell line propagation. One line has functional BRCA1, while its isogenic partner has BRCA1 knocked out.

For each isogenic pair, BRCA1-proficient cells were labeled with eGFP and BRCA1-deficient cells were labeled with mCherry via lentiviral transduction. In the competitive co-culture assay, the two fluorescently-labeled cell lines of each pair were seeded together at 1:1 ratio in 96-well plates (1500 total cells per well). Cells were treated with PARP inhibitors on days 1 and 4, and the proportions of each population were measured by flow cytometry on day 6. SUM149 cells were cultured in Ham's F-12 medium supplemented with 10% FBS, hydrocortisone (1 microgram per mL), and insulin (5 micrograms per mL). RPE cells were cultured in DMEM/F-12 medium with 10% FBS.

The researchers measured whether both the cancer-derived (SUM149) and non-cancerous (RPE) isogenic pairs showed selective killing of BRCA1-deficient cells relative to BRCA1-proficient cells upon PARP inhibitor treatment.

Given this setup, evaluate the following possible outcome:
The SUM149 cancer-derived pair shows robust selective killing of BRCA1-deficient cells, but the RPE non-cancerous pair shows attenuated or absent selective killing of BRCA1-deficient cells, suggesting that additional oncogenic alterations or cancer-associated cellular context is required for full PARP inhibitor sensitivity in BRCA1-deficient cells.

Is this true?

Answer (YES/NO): NO